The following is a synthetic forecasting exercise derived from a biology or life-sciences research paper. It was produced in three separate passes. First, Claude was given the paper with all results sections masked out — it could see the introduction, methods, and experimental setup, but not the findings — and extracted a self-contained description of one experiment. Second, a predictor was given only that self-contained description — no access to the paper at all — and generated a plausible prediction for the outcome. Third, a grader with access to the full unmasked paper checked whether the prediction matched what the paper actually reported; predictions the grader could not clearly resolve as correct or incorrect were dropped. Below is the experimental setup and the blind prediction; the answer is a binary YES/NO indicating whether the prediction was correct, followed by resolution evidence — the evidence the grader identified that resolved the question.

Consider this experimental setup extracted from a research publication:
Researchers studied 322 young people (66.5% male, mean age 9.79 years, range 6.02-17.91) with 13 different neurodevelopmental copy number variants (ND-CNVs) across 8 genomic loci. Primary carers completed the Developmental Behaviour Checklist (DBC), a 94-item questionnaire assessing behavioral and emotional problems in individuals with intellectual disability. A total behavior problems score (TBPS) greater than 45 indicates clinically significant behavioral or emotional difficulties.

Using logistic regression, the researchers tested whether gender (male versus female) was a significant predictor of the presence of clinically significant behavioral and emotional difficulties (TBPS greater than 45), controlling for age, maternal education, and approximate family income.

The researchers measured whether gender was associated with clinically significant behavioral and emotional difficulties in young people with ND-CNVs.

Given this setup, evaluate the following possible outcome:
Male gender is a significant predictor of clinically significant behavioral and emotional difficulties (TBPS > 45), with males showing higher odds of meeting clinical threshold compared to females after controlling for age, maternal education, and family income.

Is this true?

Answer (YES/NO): NO